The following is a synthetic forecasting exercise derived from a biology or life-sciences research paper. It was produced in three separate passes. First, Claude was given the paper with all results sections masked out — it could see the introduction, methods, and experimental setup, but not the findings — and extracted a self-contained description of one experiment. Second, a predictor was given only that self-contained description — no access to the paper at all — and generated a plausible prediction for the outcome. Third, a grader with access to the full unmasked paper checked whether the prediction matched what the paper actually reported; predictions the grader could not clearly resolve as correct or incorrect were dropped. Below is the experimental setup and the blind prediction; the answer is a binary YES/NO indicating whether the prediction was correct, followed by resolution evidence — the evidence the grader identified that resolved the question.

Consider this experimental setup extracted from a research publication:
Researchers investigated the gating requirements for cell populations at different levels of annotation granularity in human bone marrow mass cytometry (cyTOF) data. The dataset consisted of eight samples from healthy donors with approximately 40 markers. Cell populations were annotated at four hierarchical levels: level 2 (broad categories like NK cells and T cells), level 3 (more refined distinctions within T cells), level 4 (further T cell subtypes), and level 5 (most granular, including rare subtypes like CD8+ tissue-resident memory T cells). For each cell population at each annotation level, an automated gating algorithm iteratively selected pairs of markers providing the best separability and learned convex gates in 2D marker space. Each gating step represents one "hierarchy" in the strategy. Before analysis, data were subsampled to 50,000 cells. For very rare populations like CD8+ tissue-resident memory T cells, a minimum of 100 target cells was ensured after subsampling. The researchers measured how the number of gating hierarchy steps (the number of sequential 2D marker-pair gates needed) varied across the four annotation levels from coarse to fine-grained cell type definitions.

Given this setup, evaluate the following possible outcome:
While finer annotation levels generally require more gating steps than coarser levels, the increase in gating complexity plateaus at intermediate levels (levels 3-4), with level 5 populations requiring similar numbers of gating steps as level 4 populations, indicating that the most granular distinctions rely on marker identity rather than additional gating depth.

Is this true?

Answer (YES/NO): NO